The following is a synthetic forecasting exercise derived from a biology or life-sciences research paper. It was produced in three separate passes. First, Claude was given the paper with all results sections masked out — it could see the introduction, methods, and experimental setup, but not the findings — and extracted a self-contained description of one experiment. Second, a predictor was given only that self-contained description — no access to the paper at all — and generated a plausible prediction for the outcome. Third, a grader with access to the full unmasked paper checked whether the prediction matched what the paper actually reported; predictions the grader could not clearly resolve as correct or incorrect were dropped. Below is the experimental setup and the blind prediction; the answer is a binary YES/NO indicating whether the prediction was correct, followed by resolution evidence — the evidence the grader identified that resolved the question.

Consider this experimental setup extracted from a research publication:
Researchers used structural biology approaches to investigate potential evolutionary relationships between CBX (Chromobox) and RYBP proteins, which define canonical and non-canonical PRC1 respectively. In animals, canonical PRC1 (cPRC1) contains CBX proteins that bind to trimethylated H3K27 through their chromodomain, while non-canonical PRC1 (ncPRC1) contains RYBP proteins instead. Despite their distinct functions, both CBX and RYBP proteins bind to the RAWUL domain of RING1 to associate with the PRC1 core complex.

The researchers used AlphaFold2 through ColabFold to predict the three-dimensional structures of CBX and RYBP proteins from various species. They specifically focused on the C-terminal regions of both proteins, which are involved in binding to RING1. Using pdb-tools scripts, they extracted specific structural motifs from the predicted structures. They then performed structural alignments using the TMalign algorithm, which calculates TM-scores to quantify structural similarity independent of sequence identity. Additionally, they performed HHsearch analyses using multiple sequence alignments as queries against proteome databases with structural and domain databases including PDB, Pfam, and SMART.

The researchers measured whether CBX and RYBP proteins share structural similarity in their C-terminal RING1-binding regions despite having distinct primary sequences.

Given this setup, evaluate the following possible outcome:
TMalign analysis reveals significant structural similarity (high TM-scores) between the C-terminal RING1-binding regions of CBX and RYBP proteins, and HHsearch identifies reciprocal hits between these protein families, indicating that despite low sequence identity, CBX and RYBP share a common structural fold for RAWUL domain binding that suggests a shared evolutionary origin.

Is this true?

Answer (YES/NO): YES